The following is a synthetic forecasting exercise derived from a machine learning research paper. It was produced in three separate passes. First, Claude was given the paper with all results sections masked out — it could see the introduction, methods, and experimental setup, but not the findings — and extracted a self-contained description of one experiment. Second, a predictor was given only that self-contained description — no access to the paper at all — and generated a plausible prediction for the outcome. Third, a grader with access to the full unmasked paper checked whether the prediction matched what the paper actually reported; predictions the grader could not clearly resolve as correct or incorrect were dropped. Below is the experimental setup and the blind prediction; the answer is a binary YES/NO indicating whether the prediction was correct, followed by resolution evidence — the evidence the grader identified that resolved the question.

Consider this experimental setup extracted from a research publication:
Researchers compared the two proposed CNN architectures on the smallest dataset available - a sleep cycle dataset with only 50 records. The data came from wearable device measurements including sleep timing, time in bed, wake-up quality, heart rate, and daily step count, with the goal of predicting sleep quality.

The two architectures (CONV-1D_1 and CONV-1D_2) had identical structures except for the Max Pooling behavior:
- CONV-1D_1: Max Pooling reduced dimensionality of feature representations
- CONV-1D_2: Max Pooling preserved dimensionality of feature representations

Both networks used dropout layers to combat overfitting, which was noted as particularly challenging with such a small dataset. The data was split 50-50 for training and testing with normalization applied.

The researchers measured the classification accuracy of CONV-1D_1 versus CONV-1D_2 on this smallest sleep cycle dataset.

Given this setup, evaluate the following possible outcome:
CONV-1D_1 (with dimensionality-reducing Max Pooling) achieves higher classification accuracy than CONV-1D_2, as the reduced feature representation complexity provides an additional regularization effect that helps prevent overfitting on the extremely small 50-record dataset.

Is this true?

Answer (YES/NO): YES